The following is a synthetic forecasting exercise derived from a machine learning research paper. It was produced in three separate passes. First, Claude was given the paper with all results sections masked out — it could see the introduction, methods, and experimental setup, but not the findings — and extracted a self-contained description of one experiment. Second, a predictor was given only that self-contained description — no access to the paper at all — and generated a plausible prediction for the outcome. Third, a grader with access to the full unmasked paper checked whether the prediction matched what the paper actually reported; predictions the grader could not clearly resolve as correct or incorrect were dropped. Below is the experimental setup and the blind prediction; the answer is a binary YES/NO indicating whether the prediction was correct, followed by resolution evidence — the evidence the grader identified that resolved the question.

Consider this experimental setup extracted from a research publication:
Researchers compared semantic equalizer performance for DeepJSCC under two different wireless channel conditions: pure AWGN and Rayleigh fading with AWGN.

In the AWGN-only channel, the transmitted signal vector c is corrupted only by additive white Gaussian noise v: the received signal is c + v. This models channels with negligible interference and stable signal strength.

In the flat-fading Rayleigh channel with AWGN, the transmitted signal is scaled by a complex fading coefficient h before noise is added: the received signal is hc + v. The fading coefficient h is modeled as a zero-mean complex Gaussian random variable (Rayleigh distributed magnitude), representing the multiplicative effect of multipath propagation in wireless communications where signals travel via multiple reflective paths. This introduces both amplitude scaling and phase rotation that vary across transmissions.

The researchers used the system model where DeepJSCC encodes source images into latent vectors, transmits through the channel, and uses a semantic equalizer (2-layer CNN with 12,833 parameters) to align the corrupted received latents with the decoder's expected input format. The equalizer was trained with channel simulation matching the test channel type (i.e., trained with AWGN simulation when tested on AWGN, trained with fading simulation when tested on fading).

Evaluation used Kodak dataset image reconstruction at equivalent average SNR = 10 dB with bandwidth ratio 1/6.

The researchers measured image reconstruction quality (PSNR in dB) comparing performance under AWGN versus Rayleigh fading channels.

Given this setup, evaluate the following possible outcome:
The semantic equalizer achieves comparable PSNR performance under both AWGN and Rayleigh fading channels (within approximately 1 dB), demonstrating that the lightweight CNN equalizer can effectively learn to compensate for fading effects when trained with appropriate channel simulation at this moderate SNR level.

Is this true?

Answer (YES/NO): NO